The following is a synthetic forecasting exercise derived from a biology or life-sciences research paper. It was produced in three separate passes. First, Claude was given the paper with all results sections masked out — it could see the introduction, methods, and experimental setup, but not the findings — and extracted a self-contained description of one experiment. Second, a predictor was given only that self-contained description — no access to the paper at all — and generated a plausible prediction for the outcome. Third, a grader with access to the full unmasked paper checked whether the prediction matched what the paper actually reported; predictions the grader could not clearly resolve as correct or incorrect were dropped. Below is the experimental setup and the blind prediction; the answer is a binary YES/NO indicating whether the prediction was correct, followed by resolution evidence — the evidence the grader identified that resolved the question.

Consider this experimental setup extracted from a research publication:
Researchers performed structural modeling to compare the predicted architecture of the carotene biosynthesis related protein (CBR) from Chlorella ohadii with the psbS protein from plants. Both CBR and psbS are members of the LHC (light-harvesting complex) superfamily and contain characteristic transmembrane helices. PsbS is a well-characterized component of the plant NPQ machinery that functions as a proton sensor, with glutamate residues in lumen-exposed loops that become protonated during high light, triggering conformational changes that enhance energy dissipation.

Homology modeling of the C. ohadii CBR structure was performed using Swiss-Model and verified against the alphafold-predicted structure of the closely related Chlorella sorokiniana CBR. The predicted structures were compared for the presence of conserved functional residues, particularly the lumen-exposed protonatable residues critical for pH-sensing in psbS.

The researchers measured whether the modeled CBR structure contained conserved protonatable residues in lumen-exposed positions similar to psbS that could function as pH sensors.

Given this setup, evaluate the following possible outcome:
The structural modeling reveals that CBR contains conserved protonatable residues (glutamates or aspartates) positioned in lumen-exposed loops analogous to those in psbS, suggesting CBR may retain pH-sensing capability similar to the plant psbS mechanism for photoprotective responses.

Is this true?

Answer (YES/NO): YES